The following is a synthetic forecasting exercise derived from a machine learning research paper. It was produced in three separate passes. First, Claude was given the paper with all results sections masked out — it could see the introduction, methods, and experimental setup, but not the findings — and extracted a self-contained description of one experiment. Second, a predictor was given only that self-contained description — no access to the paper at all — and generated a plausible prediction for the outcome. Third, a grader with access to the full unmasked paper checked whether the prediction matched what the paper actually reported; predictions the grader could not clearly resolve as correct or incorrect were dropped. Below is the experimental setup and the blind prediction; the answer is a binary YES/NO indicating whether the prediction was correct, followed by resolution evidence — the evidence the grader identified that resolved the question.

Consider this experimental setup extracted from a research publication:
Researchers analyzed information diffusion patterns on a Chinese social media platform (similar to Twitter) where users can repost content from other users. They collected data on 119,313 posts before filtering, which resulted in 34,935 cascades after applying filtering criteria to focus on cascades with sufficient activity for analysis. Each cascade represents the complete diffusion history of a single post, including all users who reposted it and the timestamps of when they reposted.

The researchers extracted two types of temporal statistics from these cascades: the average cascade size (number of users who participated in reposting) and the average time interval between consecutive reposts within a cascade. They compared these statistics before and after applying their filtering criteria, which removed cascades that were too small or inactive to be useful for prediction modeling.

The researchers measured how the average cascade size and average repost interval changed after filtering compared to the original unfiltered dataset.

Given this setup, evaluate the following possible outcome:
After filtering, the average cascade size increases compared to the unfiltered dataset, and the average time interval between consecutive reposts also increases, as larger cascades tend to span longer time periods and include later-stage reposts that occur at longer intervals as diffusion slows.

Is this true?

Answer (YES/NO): NO